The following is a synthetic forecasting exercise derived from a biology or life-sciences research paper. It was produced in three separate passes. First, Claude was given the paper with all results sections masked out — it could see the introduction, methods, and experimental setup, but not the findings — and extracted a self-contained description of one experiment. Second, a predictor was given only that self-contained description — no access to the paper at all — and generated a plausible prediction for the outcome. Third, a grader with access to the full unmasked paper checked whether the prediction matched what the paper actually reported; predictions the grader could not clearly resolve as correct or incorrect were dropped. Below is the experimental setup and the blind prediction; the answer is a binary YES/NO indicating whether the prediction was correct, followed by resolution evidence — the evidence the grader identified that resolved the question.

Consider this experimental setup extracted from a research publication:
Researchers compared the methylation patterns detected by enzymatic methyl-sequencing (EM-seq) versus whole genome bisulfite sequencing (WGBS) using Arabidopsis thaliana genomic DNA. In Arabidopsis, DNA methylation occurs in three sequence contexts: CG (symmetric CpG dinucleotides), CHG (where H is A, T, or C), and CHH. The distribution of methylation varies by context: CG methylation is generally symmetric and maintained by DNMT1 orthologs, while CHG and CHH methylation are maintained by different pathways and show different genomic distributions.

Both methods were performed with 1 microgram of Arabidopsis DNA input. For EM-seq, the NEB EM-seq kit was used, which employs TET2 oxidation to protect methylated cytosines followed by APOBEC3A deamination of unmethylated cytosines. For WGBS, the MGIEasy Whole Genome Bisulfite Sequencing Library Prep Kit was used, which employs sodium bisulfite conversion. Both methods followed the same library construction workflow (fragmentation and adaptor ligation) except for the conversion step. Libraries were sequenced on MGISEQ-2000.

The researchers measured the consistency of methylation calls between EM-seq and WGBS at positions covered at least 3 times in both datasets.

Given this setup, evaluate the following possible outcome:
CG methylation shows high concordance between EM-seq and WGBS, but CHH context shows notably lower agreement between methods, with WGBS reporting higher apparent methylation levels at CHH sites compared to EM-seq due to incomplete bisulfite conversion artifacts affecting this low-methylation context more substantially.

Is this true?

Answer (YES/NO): NO